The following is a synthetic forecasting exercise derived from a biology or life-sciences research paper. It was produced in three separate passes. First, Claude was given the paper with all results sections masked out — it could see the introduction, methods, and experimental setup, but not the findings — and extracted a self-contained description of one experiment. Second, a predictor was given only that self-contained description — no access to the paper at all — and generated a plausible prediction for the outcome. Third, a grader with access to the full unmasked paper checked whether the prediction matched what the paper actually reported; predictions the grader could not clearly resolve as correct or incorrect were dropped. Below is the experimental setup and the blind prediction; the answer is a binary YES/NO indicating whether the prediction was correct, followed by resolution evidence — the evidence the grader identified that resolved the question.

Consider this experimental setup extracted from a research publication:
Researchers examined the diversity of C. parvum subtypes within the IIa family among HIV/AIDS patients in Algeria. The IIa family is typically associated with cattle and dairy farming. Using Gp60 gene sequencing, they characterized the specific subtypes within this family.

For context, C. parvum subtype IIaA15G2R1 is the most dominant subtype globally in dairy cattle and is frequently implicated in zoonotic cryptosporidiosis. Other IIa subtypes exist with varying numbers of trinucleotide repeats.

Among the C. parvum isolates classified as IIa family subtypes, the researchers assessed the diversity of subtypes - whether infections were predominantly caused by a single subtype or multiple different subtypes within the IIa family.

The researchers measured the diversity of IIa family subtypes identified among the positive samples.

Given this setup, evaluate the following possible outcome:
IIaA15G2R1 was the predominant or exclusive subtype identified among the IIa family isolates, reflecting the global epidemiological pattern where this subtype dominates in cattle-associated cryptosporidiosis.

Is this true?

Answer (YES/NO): NO